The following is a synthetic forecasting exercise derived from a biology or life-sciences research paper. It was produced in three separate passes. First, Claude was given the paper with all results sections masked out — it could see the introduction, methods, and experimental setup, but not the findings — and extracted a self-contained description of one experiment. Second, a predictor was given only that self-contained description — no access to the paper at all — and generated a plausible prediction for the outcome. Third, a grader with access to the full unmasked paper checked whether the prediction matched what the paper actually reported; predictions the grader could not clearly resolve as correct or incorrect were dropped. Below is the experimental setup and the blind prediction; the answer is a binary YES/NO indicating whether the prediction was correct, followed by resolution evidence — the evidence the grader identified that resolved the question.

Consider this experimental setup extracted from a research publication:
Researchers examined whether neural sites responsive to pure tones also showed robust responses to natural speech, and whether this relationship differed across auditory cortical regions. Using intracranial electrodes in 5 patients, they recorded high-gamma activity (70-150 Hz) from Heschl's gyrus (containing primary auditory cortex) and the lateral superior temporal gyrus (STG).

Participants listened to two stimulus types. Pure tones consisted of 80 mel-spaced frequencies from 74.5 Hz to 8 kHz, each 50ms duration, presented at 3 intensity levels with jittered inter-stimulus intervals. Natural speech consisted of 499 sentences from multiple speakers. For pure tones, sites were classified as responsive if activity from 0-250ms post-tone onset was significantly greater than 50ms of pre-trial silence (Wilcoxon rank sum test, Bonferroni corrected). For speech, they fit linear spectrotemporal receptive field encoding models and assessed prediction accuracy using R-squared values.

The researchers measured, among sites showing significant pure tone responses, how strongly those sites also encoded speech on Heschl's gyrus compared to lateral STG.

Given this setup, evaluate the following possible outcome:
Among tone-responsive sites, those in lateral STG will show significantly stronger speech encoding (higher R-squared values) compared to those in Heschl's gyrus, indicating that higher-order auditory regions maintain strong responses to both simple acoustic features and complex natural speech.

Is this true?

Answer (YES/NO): NO